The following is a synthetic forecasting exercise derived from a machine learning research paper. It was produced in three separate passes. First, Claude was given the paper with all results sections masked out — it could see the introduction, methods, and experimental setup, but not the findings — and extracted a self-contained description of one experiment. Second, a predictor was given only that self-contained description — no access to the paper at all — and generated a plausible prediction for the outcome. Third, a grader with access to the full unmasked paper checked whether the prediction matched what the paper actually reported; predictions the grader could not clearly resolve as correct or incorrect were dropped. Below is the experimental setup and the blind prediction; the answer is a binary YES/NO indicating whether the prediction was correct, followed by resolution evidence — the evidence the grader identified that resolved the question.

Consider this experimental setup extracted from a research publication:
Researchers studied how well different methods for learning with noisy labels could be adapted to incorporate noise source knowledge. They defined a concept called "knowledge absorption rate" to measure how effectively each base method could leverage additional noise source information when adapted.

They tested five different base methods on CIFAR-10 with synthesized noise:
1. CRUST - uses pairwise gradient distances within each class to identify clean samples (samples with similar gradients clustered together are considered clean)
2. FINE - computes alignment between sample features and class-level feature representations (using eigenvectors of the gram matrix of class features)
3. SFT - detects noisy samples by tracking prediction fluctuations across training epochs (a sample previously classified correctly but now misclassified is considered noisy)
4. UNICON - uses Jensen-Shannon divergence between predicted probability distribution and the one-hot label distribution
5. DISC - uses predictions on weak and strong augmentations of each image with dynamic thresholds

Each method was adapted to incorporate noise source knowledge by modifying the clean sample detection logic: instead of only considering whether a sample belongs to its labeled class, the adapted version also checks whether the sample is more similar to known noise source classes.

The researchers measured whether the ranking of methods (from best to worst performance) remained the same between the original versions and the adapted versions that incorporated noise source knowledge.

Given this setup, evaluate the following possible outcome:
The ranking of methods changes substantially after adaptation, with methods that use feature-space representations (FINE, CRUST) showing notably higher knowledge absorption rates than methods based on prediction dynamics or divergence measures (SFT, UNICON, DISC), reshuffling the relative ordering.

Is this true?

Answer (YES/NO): NO